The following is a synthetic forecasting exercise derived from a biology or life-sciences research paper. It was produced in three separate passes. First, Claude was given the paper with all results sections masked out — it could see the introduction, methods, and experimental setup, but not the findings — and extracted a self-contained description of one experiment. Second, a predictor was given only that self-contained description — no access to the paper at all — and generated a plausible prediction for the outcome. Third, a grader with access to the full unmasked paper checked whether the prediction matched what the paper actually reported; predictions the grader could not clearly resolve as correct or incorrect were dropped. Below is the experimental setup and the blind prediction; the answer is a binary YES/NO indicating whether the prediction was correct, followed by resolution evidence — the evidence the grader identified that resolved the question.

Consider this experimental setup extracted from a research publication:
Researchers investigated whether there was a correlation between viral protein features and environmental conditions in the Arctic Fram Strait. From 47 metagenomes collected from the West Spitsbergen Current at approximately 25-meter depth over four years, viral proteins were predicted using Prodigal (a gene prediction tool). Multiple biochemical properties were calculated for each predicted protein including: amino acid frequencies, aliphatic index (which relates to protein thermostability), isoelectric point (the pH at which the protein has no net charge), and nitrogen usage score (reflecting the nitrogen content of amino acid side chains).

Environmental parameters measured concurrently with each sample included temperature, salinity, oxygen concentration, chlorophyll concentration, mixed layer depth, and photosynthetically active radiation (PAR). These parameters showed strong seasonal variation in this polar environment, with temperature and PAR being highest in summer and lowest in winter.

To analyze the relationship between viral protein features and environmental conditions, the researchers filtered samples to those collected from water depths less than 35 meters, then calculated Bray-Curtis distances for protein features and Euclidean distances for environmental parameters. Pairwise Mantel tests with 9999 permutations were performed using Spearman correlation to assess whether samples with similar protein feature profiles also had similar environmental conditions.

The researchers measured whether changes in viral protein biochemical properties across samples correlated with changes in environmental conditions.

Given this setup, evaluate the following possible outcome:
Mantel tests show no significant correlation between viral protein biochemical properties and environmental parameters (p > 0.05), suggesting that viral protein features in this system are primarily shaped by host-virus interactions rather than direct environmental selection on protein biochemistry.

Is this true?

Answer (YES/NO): NO